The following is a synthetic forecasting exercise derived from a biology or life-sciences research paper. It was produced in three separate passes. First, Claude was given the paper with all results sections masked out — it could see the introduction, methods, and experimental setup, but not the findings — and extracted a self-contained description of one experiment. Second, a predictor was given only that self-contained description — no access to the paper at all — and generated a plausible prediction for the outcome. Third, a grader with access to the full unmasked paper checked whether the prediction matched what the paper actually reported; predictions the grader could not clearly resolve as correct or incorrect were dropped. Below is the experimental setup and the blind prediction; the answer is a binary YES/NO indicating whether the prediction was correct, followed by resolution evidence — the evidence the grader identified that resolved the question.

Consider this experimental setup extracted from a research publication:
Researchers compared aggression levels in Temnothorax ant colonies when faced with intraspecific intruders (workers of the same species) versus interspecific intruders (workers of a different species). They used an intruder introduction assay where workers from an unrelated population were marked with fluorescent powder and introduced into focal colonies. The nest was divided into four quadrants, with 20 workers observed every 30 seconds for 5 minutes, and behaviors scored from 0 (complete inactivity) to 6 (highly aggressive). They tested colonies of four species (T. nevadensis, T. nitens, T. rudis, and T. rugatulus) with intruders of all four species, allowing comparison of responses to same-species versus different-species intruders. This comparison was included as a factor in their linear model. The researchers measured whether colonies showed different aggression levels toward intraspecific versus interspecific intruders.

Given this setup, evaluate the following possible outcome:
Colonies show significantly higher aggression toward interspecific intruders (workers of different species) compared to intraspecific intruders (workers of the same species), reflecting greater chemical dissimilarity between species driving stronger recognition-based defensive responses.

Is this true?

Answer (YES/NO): NO